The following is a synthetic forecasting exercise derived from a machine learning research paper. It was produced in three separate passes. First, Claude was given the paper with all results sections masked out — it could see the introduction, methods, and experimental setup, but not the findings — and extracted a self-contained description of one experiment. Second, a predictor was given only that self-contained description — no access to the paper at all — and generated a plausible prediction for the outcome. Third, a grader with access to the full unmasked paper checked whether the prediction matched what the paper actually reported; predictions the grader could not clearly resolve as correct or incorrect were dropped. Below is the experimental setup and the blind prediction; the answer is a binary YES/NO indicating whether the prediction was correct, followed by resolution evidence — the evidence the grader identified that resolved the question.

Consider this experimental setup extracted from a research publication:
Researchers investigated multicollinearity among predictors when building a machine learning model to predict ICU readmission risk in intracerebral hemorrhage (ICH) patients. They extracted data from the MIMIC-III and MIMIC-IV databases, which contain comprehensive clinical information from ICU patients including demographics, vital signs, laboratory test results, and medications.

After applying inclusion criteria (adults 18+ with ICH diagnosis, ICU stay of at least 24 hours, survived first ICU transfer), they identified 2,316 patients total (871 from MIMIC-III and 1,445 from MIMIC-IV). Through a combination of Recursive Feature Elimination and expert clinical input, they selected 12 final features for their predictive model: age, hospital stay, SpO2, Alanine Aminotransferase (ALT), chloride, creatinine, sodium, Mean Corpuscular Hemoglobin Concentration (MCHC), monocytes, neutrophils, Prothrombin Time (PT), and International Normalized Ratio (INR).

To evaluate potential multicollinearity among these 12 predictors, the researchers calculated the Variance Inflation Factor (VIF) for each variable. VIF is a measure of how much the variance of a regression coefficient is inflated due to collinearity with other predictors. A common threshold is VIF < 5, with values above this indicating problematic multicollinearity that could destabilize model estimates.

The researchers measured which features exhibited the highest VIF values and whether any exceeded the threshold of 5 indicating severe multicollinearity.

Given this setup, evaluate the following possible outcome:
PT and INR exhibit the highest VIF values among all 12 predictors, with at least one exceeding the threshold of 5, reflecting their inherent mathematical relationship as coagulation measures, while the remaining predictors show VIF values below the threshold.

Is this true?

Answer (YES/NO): NO